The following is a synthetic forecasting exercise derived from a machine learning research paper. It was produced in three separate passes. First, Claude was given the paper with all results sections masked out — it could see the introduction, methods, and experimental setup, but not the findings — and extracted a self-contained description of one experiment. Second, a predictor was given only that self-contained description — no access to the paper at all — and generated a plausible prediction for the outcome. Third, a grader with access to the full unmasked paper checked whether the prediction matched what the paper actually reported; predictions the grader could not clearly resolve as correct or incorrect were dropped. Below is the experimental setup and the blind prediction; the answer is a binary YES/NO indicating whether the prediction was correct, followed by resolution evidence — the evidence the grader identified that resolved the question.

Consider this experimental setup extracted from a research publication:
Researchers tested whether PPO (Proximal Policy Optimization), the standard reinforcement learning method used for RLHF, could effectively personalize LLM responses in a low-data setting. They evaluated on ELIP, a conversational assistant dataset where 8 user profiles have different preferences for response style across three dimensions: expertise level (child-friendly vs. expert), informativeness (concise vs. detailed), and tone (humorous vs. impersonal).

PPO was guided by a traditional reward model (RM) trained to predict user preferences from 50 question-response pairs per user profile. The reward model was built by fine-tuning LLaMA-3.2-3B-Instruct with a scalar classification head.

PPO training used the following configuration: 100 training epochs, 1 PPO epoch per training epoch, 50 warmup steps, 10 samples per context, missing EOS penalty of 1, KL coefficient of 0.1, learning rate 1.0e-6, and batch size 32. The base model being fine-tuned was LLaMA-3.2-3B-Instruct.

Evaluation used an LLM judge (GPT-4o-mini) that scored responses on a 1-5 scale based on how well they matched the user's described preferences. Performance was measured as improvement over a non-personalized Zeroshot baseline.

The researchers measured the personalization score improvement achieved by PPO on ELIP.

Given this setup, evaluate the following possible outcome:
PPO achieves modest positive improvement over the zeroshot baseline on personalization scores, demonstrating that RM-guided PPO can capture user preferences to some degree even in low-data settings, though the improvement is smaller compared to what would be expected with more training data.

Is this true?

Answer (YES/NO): NO